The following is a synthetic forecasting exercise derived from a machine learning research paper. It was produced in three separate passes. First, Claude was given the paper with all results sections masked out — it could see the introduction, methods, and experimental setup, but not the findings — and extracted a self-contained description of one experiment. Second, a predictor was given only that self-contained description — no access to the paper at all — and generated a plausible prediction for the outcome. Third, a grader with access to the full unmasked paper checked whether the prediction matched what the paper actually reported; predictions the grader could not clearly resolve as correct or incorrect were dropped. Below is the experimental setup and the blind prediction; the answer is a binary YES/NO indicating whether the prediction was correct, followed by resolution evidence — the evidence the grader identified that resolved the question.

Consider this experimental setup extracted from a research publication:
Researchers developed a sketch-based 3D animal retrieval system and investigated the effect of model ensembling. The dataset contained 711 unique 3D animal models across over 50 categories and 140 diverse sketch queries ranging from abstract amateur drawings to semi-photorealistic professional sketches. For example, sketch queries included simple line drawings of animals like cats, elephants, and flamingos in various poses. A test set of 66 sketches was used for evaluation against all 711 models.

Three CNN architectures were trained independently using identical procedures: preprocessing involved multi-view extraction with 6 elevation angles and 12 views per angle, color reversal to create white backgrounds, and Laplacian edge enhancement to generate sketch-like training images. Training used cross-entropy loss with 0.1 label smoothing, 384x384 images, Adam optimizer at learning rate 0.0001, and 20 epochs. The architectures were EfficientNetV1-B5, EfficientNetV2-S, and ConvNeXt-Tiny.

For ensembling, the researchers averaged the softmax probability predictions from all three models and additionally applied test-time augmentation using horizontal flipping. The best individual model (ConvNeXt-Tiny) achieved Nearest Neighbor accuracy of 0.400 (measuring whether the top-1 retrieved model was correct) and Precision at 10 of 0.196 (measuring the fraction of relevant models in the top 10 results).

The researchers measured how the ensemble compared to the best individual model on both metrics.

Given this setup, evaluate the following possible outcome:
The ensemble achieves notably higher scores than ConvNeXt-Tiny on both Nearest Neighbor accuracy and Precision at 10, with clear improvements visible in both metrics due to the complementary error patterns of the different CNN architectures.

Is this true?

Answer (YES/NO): YES